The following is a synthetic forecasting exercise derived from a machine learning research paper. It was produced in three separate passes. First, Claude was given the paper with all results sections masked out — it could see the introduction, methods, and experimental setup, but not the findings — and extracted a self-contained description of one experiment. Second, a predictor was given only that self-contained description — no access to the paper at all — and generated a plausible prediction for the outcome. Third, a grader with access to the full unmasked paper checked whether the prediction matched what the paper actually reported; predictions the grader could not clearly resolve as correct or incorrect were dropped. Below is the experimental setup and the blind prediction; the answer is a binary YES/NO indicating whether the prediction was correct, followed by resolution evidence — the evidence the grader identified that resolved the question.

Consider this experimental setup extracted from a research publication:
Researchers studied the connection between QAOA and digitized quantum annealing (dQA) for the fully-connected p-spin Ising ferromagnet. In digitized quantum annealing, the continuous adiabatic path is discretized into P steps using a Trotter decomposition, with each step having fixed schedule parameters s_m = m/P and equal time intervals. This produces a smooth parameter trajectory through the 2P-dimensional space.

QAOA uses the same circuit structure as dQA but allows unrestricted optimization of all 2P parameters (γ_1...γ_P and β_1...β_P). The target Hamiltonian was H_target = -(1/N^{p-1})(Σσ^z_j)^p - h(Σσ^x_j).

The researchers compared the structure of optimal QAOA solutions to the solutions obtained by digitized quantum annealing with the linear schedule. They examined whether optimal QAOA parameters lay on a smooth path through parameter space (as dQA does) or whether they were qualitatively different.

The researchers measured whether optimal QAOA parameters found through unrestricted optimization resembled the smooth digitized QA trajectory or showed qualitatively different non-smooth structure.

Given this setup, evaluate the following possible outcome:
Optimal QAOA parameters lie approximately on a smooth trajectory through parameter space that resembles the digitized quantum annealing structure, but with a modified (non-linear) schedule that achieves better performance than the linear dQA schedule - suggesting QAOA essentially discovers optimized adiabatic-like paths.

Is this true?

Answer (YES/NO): NO